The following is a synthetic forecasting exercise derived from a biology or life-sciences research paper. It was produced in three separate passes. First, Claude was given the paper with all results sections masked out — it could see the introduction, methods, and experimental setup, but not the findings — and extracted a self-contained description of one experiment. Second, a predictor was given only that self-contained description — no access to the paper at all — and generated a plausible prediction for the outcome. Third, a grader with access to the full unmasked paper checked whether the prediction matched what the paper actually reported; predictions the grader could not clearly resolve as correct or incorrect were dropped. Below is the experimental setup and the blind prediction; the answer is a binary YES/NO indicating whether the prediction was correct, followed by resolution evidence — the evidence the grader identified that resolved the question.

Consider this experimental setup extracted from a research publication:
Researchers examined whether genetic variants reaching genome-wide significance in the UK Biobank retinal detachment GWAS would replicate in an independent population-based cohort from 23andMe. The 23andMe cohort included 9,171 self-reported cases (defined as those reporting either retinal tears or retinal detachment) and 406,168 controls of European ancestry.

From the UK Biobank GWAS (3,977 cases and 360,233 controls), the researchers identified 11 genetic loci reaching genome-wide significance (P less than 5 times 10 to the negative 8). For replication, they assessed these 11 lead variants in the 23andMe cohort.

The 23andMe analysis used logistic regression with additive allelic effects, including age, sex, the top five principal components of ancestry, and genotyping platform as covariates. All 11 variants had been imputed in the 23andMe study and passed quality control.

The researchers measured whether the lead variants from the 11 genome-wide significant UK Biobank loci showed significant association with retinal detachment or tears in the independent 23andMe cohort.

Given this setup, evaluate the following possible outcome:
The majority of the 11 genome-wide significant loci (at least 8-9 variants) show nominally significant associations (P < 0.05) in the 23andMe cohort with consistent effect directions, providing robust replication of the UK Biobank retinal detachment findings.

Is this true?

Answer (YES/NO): NO